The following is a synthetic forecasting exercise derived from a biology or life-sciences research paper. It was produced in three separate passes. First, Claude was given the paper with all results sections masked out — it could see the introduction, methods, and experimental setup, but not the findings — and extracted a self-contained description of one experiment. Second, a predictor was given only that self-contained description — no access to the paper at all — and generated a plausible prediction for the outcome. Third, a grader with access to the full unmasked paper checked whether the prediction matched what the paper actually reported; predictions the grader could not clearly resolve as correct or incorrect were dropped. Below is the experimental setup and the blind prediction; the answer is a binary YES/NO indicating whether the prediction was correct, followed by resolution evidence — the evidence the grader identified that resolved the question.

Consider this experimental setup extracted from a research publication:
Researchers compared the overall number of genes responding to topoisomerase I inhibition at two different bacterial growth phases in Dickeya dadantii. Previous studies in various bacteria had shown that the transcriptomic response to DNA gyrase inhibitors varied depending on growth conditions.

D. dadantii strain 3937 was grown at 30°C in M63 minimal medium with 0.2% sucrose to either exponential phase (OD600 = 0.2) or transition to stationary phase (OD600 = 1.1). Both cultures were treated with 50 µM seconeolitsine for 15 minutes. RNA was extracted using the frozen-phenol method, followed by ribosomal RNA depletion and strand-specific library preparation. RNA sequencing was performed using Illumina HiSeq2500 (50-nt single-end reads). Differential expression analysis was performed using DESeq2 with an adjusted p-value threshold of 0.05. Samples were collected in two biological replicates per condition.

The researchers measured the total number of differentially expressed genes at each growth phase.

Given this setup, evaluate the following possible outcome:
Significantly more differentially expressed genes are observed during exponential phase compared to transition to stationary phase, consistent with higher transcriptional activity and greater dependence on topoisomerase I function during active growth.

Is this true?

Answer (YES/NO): YES